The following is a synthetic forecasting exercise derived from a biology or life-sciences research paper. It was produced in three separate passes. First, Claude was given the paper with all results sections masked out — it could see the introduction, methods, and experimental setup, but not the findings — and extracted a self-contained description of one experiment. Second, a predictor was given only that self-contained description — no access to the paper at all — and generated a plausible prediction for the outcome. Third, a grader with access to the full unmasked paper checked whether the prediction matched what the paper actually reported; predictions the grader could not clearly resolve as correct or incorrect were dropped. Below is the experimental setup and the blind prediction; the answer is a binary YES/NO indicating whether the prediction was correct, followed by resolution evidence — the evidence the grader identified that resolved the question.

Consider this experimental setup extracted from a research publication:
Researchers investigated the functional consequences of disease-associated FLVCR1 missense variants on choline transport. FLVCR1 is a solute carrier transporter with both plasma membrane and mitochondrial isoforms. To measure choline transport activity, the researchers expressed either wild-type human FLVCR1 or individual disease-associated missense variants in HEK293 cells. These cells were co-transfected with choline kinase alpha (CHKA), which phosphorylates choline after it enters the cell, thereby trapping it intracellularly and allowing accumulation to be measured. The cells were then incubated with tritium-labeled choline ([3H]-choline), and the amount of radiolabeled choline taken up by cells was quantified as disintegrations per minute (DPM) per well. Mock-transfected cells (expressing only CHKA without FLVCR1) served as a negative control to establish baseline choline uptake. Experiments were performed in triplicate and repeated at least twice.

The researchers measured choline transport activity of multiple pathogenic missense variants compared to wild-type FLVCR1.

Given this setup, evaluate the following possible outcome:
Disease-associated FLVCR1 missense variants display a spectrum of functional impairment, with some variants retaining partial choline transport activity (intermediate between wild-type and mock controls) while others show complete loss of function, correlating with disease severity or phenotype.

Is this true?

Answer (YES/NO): NO